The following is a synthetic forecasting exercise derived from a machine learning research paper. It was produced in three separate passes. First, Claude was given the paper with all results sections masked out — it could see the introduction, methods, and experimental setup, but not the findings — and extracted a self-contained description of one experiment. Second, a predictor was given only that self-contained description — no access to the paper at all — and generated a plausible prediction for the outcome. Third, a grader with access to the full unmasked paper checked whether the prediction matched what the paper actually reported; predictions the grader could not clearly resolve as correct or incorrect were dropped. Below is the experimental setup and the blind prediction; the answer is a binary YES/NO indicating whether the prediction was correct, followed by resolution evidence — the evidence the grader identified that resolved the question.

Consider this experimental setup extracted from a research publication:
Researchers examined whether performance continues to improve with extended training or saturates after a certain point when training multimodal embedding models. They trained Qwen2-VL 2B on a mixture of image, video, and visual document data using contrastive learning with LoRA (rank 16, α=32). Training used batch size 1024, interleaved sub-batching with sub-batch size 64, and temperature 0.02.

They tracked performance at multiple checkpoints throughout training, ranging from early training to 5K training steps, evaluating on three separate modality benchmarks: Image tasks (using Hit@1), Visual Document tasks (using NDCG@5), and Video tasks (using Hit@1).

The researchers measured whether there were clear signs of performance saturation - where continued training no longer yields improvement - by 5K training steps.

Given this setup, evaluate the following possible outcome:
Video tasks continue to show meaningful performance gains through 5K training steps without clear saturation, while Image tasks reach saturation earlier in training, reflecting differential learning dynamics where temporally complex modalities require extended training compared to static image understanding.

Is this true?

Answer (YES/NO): NO